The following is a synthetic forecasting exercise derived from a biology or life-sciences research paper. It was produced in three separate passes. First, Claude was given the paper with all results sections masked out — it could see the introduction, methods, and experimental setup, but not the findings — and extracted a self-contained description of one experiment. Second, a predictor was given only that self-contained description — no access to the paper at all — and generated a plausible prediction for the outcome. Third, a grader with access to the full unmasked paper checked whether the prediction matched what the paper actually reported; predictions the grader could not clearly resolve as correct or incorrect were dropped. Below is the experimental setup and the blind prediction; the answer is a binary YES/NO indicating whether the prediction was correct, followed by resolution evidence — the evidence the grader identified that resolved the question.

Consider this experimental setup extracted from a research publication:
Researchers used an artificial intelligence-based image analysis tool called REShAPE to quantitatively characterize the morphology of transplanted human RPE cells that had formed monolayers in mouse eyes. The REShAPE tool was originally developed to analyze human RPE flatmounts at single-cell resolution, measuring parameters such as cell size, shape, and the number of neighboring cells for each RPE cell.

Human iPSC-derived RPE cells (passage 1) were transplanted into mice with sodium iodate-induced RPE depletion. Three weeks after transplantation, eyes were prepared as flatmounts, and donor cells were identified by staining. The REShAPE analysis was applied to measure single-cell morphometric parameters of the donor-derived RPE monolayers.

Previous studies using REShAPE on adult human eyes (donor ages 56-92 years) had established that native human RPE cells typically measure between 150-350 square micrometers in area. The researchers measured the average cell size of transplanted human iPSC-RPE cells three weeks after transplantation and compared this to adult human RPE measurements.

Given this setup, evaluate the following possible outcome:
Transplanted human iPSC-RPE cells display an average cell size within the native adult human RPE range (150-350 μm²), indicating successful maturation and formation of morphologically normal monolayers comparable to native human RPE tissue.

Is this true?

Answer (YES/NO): NO